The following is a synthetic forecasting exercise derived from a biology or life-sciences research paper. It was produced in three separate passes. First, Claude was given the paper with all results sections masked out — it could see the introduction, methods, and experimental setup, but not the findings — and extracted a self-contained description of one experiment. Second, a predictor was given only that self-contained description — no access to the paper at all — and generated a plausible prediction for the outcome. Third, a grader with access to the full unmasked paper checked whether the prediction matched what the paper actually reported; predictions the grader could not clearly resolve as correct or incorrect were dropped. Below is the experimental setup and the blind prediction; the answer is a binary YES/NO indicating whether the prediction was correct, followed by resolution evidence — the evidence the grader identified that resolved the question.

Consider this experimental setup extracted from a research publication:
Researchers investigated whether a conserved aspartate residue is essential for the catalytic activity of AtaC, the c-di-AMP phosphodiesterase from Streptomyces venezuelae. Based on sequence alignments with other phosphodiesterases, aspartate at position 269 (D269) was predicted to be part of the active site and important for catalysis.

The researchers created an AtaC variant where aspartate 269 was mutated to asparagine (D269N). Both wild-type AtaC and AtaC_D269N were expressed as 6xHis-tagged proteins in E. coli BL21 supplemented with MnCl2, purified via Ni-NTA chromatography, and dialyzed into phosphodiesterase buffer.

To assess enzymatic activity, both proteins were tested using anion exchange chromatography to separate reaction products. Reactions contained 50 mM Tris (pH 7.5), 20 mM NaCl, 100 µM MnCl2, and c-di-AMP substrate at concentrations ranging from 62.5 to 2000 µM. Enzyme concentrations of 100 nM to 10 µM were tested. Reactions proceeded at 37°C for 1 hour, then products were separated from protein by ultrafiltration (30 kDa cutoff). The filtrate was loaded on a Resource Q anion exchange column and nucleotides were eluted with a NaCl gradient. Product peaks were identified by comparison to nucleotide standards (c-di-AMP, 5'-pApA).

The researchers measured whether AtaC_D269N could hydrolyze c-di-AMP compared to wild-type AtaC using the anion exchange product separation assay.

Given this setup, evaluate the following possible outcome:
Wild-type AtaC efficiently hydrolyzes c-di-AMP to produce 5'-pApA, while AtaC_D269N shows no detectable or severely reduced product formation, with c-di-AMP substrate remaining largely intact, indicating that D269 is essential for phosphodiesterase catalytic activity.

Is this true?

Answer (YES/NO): YES